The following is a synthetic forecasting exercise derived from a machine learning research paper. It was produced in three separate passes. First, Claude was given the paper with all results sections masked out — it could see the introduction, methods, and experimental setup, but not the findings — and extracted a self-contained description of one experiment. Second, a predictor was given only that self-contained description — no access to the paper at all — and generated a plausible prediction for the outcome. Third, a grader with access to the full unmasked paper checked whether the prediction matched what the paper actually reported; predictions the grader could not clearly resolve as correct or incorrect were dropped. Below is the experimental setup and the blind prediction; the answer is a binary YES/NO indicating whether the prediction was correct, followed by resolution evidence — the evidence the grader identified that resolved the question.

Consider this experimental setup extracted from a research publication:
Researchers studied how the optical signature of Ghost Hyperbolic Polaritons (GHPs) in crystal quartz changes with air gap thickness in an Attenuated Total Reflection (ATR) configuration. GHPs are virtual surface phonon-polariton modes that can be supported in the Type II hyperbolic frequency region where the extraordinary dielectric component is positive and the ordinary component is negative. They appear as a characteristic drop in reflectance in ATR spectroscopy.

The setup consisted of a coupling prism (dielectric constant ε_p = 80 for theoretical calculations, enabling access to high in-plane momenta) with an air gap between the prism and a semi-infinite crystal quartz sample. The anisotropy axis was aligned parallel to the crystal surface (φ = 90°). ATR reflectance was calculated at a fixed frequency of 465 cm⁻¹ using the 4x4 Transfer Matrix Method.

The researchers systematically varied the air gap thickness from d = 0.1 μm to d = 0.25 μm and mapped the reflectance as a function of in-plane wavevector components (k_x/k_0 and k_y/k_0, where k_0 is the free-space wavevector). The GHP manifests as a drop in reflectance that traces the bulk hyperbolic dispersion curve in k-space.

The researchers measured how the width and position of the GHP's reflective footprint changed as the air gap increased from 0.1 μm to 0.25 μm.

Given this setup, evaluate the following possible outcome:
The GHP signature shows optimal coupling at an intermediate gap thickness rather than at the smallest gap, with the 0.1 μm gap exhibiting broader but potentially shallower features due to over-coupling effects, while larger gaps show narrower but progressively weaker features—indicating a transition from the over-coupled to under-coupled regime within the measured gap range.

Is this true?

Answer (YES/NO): NO